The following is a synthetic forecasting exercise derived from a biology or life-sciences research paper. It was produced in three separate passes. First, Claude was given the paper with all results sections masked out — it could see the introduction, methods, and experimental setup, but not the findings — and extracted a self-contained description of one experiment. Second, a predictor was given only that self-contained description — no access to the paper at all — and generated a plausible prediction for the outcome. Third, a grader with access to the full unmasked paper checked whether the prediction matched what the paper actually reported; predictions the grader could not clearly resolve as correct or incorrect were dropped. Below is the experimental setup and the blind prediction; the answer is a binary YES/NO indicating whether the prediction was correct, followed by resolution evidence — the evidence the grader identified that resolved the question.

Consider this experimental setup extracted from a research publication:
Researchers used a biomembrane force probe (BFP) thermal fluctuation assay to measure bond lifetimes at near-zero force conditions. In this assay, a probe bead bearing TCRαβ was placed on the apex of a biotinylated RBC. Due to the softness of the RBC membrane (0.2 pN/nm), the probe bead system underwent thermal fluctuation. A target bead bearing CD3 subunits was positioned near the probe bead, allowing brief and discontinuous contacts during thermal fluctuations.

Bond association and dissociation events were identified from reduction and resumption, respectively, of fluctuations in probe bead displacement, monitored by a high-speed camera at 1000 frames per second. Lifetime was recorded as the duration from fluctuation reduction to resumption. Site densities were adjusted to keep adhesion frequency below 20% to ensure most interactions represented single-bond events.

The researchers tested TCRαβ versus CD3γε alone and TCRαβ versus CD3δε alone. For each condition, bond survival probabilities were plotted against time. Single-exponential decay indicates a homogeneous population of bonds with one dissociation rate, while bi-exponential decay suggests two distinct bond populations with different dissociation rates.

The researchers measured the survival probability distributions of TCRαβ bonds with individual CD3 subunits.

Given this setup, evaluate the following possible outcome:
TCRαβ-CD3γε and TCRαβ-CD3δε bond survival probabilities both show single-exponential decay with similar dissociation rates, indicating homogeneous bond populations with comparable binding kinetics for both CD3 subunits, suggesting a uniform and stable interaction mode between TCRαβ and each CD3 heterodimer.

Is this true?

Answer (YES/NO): YES